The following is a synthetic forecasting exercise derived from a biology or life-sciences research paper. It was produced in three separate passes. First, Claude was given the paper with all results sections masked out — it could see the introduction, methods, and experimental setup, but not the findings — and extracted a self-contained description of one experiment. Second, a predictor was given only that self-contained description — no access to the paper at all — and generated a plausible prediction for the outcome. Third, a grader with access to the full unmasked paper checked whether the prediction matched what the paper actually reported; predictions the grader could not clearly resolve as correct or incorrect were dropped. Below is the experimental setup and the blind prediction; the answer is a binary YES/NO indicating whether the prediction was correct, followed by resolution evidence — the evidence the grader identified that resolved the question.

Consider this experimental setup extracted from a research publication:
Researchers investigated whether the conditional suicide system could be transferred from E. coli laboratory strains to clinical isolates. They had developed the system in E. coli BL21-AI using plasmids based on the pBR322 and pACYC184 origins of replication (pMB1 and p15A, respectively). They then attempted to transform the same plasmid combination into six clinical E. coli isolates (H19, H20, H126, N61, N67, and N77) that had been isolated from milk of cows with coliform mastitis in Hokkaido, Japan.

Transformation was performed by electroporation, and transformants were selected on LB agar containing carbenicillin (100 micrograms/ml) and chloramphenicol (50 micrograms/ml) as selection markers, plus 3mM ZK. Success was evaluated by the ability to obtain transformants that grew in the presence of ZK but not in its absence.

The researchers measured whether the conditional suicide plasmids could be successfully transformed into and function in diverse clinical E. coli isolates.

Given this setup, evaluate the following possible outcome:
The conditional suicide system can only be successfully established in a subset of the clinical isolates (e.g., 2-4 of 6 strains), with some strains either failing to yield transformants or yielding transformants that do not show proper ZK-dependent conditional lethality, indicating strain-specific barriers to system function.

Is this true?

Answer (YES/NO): YES